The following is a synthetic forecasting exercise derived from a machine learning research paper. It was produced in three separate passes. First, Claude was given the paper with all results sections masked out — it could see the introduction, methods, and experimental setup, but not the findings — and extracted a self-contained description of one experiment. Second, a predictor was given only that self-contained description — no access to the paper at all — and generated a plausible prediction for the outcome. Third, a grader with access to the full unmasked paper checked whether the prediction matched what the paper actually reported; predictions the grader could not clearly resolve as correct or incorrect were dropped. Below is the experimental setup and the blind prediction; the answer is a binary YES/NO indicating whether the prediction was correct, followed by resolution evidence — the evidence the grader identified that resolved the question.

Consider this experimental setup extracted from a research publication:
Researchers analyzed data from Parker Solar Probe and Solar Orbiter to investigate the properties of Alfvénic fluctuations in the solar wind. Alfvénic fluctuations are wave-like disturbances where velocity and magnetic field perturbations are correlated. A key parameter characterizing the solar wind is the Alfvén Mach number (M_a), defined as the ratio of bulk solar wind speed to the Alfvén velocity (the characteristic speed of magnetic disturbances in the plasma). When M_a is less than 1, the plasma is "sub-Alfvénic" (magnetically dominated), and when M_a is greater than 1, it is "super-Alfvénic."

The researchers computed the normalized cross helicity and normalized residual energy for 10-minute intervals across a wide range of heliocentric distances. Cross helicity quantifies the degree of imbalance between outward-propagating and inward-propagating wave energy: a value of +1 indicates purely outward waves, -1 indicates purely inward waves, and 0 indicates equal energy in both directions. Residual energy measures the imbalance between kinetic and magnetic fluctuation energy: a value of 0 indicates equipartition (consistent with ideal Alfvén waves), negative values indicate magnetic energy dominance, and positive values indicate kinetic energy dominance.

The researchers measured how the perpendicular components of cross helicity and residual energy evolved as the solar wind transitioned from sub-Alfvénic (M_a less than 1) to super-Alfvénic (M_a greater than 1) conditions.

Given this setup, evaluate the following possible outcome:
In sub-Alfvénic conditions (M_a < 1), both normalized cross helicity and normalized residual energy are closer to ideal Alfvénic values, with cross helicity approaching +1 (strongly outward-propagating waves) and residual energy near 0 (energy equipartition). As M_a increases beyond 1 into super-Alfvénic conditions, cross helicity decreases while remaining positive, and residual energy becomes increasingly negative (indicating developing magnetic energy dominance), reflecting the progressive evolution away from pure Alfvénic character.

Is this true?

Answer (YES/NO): NO